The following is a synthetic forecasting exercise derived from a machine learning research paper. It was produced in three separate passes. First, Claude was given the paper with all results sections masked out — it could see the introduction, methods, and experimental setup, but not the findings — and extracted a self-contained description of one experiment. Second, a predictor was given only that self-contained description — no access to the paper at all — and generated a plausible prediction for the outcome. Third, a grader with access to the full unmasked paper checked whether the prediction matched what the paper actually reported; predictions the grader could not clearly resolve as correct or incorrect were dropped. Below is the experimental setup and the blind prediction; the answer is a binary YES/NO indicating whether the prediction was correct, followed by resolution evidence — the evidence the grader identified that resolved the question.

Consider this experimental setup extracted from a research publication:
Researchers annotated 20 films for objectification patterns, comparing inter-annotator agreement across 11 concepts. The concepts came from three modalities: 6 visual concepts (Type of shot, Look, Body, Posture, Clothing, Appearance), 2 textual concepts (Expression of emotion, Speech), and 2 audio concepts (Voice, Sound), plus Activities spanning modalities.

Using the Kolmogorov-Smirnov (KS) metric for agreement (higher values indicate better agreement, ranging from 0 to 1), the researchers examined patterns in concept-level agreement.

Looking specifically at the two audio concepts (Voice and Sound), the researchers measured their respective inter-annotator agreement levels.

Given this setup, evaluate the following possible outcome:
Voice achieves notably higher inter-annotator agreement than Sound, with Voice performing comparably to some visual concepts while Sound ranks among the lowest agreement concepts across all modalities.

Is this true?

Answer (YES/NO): YES